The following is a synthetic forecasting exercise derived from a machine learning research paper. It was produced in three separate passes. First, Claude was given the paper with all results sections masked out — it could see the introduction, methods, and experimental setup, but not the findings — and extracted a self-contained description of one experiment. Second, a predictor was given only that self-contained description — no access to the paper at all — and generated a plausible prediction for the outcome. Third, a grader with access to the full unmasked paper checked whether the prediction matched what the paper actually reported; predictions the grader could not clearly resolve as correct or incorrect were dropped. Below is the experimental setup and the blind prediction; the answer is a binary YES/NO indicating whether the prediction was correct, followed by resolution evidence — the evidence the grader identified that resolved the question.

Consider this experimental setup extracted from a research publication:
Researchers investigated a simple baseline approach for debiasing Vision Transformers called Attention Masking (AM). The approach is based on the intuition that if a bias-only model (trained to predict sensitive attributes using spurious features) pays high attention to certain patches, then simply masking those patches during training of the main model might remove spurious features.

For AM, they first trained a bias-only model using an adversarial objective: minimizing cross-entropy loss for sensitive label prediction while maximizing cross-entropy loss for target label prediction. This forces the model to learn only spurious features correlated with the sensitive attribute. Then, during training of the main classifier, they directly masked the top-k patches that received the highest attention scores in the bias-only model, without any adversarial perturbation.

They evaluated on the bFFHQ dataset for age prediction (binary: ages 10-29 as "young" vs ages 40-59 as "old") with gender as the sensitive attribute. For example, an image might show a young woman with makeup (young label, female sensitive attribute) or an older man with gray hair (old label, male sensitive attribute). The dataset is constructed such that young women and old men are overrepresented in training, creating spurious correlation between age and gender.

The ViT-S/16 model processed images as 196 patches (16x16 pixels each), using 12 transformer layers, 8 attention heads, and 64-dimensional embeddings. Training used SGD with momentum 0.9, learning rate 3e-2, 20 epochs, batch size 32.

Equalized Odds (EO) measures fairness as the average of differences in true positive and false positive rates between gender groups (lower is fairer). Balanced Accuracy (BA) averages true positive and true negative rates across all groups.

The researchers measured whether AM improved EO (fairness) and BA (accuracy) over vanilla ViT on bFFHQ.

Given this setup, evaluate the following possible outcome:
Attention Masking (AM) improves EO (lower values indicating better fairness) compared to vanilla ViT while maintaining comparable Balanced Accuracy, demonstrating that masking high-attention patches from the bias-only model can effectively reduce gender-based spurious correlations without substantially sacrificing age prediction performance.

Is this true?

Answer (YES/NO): YES